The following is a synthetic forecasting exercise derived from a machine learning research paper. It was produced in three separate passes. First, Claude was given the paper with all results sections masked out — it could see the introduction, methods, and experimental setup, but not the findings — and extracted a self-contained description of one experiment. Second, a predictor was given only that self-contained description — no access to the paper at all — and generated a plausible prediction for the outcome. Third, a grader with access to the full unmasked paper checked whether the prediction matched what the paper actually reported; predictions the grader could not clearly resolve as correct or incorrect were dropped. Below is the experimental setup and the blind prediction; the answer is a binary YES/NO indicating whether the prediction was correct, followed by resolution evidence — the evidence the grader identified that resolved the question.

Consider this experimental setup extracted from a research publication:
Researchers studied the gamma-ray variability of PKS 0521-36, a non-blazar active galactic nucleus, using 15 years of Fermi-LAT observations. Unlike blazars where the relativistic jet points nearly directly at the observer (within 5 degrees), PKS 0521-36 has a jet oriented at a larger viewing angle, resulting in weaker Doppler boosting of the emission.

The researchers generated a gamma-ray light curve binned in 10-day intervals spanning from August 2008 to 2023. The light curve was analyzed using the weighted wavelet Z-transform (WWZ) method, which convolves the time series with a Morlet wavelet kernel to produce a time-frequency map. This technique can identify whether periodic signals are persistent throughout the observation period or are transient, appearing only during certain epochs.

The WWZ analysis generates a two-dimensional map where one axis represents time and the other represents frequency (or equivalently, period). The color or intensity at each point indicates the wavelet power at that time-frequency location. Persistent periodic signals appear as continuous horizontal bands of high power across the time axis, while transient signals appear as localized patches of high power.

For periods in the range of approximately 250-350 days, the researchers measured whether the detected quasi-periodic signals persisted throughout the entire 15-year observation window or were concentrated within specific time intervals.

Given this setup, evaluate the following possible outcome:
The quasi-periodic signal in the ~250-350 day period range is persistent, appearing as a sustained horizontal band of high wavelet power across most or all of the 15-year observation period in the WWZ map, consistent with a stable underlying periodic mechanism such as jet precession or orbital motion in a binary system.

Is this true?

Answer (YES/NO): NO